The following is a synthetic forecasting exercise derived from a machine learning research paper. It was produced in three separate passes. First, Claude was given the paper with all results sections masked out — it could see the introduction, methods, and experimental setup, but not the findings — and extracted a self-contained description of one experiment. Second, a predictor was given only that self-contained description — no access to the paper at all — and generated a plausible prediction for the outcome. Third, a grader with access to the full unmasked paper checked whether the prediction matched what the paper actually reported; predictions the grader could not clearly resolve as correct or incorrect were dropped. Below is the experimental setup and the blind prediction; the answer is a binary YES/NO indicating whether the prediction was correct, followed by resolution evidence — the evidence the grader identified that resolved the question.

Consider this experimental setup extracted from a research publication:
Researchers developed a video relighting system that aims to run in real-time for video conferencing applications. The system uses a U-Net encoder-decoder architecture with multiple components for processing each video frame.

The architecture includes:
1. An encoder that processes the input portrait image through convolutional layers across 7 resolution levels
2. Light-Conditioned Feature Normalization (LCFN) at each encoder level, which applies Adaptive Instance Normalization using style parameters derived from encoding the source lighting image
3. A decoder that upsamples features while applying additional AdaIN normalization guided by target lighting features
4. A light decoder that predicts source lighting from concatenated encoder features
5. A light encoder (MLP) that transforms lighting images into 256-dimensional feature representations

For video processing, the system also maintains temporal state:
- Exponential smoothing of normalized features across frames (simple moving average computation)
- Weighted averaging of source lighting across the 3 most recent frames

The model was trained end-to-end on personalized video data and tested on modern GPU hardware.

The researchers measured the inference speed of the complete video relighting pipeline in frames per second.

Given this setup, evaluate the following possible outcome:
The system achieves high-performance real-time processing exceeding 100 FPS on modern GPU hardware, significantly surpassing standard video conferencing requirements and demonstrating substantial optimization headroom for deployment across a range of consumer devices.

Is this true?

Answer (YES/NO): NO